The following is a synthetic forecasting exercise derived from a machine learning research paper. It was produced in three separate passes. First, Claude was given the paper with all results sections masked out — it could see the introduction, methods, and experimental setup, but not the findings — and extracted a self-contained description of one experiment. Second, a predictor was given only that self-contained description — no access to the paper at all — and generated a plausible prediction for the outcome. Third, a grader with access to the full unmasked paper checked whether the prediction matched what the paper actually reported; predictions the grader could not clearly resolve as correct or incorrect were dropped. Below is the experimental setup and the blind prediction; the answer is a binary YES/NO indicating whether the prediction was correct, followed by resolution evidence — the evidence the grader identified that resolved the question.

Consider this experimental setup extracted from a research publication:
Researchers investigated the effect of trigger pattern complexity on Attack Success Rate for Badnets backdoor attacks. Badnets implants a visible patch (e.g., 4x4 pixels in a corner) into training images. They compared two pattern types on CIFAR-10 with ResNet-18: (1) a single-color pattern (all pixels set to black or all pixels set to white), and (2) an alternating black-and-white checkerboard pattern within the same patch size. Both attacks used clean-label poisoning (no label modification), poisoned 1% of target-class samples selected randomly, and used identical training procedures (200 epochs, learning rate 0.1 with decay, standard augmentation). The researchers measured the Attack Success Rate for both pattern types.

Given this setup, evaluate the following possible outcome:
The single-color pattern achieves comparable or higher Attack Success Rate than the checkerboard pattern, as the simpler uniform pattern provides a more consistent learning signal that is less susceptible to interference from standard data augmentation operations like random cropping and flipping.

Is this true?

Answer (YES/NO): NO